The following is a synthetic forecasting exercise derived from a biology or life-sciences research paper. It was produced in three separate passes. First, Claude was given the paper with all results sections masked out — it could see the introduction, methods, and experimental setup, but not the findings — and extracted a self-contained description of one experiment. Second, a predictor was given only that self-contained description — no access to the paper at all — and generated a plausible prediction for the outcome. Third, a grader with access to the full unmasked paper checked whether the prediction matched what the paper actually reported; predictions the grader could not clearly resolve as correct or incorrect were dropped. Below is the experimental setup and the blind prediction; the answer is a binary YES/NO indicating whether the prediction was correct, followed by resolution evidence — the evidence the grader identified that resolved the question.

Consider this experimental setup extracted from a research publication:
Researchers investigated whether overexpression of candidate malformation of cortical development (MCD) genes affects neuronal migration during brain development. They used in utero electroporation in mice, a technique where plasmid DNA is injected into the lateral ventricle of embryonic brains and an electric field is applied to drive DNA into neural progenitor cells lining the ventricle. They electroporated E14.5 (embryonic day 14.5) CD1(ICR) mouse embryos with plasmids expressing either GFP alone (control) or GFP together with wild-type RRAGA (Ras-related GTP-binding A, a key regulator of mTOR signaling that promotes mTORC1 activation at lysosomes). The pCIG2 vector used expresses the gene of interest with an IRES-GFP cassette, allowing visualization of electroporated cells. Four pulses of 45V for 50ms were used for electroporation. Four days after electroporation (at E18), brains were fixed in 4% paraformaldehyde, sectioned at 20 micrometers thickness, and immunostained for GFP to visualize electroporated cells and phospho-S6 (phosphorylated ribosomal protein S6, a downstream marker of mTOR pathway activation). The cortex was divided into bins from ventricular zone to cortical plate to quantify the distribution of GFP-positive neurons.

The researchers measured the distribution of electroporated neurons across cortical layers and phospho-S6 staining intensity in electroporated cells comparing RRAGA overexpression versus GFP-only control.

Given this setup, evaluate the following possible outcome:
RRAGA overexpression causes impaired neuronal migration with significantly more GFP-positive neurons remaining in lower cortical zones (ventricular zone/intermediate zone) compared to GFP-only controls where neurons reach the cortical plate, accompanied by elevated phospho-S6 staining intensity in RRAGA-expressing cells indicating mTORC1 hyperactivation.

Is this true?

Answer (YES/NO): NO